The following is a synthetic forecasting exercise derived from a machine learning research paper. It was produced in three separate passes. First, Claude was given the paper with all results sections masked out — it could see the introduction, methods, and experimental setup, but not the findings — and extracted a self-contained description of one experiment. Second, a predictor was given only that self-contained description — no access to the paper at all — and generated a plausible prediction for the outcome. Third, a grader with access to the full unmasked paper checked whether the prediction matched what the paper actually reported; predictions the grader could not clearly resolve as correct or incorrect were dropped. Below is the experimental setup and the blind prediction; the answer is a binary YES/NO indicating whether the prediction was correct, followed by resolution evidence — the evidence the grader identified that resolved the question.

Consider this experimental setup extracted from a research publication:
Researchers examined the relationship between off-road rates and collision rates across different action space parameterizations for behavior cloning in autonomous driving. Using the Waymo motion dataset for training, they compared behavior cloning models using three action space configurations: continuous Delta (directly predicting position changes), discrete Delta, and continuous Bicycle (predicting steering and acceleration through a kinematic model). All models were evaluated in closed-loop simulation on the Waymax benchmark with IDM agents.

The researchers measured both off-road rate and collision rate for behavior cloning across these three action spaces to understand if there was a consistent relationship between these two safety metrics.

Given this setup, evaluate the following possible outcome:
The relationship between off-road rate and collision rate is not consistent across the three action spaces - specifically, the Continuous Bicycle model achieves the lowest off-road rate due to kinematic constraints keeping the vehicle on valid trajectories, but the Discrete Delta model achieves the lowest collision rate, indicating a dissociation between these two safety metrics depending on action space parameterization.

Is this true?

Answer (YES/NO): NO